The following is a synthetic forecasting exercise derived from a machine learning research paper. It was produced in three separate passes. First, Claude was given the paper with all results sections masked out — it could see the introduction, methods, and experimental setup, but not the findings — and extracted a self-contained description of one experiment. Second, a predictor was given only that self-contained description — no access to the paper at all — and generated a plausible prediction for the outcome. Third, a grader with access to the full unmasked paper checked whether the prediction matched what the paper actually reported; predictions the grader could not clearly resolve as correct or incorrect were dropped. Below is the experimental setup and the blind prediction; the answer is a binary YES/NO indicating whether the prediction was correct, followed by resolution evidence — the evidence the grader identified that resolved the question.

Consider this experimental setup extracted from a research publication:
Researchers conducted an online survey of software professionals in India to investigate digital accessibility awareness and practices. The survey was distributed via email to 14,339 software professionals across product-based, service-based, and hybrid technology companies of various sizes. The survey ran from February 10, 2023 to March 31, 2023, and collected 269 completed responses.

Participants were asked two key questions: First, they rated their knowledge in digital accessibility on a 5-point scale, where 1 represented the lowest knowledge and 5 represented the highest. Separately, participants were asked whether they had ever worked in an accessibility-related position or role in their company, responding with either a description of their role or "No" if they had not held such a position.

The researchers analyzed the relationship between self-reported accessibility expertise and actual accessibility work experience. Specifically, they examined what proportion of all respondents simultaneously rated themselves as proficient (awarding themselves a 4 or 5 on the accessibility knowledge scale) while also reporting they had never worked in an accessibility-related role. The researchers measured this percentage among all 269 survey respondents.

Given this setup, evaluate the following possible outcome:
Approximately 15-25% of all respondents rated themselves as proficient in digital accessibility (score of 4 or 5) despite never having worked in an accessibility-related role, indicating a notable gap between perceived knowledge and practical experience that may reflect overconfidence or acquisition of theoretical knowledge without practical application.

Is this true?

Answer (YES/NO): NO